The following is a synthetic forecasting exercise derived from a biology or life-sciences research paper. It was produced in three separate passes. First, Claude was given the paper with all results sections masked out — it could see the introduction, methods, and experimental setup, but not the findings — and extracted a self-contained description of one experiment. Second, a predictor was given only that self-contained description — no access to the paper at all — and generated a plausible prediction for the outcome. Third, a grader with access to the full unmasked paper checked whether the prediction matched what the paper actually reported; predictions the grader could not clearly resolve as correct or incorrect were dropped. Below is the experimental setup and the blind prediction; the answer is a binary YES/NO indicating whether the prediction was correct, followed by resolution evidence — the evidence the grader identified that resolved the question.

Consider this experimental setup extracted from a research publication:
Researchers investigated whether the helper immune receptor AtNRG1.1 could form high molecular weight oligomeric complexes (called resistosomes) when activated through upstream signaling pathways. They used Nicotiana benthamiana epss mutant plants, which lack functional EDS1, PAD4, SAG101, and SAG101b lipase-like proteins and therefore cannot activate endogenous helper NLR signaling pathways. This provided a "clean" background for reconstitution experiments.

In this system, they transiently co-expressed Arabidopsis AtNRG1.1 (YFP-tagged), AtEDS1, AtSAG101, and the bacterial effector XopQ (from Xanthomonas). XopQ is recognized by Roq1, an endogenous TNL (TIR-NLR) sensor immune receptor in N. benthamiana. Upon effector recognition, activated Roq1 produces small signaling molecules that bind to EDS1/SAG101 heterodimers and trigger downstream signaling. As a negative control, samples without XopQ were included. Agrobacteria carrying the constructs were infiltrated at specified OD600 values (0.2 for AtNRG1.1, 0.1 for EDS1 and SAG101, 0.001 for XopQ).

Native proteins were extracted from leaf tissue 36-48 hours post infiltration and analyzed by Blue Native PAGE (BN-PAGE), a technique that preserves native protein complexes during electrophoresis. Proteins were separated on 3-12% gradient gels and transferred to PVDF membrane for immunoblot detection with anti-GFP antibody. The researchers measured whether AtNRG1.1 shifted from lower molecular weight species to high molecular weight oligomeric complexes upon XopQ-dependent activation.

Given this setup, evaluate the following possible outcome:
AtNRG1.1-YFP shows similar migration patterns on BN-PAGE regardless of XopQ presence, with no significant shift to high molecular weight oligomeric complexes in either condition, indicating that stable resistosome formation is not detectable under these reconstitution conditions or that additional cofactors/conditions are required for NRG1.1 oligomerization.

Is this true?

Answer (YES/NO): NO